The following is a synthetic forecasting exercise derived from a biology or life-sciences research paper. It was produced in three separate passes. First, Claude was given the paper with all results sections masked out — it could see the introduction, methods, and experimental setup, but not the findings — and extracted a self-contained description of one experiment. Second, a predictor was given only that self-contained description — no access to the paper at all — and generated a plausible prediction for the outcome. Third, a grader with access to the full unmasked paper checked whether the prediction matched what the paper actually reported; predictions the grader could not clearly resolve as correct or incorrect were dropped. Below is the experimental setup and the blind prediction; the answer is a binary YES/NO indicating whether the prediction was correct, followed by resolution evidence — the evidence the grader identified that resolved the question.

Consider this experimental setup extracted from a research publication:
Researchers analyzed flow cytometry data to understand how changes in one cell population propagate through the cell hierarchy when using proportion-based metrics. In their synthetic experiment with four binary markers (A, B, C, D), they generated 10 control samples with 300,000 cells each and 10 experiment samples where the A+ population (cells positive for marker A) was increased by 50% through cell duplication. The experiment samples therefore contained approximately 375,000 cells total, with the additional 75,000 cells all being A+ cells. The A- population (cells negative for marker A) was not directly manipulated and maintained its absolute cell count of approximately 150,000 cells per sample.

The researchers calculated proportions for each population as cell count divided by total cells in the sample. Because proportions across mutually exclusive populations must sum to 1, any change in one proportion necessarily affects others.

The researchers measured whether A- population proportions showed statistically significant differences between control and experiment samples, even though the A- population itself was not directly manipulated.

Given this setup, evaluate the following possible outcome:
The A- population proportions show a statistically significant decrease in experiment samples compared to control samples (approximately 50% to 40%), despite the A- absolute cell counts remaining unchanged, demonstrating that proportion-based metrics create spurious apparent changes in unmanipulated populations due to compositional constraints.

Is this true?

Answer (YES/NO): NO